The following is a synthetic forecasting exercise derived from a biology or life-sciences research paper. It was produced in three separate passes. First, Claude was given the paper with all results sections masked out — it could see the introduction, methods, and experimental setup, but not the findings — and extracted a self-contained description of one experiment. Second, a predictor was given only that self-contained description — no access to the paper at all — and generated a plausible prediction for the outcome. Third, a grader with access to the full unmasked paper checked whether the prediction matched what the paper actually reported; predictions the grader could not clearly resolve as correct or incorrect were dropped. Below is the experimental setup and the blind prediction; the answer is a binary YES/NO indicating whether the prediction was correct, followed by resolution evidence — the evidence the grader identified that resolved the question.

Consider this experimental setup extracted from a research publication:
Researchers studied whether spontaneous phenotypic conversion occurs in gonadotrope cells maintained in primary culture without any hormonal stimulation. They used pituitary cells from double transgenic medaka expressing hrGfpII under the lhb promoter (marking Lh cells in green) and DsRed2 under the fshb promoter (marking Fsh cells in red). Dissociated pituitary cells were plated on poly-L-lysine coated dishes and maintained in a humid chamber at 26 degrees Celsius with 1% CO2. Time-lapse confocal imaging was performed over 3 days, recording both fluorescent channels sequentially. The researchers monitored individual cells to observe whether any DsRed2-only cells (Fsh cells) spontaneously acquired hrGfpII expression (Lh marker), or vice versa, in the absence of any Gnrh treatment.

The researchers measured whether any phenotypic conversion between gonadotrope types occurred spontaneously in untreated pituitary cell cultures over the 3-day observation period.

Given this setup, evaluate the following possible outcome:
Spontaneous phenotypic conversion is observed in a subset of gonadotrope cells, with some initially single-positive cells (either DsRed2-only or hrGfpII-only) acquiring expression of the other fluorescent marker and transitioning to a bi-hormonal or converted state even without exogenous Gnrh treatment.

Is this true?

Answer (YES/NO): YES